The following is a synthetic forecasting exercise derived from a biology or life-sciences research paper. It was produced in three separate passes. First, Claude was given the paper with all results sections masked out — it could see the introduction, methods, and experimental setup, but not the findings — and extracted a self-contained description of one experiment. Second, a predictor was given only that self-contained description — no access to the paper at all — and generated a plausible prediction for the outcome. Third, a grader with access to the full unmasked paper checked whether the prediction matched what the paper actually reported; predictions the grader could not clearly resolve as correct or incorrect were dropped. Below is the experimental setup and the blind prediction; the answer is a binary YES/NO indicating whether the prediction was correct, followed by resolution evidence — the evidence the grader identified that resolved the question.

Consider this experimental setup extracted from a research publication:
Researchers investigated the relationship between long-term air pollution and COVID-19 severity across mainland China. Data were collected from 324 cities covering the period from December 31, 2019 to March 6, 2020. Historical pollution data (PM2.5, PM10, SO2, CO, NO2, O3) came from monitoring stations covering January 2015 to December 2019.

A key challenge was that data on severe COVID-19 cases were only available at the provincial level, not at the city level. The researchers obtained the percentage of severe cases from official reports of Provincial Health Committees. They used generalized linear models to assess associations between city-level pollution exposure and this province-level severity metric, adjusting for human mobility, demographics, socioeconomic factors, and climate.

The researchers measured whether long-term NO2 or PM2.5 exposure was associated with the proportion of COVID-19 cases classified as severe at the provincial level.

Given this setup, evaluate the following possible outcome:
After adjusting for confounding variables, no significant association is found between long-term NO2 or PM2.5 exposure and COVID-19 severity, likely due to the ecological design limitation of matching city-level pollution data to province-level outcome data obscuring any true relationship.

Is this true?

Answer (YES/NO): NO